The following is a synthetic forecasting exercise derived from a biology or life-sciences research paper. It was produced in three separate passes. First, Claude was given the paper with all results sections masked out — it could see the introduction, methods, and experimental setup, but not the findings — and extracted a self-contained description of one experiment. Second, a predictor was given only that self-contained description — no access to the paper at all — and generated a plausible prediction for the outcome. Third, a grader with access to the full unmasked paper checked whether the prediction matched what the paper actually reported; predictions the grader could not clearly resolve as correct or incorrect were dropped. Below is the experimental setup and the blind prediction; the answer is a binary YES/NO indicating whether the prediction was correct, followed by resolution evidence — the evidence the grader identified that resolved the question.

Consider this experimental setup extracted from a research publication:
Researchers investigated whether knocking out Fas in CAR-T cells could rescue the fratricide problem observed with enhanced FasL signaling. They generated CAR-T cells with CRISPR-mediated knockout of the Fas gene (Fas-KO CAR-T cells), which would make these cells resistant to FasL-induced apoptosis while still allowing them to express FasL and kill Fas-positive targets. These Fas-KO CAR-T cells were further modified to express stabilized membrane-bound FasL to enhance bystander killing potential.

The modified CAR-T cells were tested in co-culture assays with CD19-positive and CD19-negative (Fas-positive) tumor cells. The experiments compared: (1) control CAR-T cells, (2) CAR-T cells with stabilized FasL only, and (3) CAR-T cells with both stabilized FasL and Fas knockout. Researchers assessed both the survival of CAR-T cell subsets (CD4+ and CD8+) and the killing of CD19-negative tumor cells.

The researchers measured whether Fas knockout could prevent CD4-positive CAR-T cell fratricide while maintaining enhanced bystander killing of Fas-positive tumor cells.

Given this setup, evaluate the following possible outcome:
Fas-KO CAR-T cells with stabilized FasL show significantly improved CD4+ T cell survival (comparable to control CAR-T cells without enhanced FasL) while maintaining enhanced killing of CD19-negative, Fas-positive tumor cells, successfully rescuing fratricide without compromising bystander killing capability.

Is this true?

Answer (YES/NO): YES